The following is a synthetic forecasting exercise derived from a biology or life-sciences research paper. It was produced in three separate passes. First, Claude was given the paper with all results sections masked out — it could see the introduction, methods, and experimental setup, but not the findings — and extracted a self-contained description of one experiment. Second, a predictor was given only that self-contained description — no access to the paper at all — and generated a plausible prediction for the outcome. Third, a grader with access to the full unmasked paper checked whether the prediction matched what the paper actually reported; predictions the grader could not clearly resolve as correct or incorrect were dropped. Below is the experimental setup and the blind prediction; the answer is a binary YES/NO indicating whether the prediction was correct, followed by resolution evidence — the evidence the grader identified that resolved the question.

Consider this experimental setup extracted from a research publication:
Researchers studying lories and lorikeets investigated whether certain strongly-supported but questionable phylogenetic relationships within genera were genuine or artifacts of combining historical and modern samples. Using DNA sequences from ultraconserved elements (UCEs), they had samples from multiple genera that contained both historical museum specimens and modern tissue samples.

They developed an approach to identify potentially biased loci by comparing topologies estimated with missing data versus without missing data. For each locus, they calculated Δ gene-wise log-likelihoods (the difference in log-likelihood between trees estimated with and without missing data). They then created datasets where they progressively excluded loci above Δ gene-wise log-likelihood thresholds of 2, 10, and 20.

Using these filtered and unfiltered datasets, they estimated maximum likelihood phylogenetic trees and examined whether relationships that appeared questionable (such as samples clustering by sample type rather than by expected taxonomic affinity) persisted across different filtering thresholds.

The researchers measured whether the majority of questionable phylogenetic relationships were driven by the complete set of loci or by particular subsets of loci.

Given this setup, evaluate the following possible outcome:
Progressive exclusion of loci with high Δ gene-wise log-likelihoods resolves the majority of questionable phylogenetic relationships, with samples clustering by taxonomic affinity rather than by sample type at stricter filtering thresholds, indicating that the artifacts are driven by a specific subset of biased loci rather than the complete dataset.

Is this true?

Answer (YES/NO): YES